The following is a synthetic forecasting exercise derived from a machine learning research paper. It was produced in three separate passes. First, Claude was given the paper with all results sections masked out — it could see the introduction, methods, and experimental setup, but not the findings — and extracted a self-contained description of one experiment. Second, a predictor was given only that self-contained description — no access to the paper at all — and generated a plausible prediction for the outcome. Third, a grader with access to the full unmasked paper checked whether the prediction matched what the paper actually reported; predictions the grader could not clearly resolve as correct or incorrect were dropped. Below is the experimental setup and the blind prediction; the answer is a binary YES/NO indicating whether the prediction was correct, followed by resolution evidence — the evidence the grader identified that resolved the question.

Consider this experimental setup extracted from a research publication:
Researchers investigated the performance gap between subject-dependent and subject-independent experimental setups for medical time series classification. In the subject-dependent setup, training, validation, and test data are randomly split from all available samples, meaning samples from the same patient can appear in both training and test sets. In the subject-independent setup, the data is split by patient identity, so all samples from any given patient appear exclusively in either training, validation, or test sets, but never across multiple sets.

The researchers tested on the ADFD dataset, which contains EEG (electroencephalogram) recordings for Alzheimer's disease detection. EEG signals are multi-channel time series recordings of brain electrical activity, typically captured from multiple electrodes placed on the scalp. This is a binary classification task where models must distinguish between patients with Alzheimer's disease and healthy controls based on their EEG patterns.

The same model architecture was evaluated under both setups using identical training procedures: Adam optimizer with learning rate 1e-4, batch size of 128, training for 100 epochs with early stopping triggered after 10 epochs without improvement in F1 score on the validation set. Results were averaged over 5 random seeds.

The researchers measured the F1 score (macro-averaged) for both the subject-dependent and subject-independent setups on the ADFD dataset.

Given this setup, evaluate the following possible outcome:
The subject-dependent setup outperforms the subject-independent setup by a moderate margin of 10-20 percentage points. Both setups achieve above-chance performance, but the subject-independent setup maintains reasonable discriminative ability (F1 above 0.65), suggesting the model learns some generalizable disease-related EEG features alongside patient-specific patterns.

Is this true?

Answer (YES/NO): NO